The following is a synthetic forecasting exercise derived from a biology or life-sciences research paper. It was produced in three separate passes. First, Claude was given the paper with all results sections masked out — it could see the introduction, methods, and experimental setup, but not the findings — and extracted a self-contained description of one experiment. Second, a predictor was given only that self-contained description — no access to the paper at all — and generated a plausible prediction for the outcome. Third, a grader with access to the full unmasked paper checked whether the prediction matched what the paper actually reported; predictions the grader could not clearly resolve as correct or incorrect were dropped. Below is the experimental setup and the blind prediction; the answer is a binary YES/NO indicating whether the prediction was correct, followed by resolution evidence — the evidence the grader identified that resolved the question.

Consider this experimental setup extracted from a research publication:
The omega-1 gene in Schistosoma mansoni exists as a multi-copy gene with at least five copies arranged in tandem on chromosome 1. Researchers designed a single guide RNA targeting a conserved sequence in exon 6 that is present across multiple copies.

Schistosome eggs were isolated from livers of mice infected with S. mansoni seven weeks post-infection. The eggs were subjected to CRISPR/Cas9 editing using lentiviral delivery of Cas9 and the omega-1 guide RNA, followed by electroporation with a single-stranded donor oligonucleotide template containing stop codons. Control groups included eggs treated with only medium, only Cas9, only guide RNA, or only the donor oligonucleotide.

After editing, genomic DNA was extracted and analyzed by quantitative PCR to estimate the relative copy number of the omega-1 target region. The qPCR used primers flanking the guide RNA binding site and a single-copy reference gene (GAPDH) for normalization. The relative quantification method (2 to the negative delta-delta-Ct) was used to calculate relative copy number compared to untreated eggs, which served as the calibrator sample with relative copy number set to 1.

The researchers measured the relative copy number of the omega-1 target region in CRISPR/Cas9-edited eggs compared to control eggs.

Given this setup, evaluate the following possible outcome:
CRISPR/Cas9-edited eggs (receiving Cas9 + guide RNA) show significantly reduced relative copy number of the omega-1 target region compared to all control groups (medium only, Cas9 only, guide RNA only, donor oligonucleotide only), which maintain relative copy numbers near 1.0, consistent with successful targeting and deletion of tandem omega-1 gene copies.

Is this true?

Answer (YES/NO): NO